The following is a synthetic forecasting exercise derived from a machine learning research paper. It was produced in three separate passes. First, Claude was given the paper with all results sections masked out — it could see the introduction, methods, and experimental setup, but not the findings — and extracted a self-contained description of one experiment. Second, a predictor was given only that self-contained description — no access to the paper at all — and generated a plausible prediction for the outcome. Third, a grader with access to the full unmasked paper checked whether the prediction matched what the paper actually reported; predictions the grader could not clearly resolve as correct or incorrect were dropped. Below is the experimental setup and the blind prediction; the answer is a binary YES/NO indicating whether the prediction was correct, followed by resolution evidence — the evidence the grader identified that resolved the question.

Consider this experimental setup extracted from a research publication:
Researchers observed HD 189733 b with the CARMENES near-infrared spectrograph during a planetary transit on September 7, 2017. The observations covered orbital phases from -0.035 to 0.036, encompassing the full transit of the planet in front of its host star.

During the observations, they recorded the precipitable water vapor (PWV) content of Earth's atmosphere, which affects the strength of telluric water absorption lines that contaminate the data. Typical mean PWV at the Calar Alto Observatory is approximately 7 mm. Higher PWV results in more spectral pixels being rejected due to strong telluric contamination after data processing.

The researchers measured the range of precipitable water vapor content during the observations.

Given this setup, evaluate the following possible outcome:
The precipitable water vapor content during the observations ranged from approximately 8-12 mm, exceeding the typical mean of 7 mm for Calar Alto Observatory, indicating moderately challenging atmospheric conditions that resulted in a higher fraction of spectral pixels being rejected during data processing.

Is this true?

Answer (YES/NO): NO